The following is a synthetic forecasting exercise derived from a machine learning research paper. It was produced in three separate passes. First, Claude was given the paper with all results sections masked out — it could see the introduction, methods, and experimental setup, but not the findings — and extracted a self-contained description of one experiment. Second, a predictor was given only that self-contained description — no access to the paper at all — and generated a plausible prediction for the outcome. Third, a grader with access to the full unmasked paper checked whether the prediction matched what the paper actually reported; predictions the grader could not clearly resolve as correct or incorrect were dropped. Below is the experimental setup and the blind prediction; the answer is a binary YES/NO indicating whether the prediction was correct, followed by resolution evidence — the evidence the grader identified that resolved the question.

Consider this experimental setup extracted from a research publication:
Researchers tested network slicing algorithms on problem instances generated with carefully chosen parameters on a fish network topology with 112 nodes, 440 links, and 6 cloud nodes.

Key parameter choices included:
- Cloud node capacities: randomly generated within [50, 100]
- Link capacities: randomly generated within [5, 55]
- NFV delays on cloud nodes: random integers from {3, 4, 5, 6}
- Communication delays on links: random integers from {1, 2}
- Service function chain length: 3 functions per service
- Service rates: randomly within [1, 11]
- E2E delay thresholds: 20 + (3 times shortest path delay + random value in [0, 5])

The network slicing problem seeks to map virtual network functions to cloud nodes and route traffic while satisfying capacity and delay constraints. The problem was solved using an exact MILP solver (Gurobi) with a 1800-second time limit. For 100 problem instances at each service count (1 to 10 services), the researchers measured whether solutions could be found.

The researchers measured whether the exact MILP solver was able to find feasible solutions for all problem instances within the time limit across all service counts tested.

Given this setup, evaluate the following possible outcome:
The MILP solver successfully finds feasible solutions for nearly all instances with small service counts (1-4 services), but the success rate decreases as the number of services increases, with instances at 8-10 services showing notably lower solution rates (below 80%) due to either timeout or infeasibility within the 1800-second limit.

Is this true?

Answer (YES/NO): NO